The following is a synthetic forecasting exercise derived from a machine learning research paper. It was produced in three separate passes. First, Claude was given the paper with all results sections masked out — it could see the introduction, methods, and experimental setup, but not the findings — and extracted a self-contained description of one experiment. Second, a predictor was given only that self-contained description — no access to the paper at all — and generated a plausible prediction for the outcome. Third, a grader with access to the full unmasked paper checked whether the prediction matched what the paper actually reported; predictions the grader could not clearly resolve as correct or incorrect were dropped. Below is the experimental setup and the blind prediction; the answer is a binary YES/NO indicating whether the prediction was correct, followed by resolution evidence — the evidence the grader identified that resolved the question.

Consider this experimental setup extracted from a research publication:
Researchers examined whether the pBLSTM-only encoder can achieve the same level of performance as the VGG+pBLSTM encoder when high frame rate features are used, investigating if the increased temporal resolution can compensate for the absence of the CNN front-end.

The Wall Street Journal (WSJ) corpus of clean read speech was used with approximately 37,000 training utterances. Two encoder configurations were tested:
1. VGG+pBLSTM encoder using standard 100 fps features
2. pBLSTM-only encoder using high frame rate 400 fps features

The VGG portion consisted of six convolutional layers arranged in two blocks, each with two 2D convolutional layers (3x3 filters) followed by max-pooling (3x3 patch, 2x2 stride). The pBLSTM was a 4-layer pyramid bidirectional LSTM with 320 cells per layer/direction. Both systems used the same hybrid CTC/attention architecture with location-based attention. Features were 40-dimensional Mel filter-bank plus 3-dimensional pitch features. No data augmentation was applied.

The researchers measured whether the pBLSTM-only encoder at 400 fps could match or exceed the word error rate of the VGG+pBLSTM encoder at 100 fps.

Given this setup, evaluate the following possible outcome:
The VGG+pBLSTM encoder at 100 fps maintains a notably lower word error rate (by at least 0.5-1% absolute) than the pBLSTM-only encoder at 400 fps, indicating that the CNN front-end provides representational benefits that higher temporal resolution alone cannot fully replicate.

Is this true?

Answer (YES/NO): NO